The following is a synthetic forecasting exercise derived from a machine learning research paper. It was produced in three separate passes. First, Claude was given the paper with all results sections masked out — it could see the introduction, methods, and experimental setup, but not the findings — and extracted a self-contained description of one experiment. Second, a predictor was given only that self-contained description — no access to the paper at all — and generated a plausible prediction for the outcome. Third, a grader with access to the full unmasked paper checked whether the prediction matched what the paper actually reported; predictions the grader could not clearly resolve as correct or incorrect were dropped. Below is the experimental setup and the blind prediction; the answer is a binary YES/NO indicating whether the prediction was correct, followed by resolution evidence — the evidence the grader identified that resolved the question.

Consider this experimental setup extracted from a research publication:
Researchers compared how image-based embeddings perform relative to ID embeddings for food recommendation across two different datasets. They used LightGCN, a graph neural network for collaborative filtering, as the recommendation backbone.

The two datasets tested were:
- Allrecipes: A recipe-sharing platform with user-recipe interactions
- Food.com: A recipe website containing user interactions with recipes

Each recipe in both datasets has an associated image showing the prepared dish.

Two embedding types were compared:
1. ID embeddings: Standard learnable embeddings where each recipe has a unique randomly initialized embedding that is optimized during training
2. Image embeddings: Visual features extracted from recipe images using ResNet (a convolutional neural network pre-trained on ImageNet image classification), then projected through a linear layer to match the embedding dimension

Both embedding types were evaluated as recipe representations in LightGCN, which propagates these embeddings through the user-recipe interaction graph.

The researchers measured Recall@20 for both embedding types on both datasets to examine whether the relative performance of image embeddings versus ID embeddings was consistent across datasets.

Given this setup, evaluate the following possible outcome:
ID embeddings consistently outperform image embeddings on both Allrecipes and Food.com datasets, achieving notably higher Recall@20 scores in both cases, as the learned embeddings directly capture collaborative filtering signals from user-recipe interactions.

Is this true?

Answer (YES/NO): NO